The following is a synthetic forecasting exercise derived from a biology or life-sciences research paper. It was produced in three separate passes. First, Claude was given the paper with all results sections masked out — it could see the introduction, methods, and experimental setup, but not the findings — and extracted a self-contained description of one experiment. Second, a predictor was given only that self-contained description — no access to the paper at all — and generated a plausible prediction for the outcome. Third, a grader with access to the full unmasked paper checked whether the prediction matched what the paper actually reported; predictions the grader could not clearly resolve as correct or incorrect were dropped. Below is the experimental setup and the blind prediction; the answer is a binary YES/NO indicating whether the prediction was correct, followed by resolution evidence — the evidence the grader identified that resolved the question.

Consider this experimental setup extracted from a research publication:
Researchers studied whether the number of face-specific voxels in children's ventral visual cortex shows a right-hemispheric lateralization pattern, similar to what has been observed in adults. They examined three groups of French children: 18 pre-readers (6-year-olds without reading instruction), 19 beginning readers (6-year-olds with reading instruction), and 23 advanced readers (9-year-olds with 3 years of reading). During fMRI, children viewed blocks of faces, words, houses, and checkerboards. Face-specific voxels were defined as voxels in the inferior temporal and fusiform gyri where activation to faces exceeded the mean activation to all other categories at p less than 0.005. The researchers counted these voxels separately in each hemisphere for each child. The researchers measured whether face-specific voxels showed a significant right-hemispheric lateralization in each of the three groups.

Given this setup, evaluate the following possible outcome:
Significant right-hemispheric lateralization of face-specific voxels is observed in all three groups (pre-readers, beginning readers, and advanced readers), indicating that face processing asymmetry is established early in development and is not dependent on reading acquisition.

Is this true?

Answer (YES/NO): NO